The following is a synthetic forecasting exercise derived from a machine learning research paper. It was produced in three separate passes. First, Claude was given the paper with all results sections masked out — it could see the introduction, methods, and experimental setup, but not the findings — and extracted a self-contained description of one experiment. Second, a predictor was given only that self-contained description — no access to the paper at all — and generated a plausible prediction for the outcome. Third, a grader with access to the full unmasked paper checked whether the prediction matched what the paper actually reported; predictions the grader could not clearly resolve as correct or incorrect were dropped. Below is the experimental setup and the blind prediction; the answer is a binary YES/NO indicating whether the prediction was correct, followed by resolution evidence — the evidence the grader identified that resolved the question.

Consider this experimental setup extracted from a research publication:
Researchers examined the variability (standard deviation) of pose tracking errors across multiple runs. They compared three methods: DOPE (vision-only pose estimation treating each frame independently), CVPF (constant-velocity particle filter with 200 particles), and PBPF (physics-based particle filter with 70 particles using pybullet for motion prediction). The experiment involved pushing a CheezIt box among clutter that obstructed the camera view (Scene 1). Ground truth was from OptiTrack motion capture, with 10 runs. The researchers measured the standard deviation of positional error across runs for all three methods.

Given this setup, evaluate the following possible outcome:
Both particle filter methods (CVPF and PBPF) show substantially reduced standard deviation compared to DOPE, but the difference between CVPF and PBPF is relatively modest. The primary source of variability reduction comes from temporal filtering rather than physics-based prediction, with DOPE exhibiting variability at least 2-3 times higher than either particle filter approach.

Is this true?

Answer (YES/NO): NO